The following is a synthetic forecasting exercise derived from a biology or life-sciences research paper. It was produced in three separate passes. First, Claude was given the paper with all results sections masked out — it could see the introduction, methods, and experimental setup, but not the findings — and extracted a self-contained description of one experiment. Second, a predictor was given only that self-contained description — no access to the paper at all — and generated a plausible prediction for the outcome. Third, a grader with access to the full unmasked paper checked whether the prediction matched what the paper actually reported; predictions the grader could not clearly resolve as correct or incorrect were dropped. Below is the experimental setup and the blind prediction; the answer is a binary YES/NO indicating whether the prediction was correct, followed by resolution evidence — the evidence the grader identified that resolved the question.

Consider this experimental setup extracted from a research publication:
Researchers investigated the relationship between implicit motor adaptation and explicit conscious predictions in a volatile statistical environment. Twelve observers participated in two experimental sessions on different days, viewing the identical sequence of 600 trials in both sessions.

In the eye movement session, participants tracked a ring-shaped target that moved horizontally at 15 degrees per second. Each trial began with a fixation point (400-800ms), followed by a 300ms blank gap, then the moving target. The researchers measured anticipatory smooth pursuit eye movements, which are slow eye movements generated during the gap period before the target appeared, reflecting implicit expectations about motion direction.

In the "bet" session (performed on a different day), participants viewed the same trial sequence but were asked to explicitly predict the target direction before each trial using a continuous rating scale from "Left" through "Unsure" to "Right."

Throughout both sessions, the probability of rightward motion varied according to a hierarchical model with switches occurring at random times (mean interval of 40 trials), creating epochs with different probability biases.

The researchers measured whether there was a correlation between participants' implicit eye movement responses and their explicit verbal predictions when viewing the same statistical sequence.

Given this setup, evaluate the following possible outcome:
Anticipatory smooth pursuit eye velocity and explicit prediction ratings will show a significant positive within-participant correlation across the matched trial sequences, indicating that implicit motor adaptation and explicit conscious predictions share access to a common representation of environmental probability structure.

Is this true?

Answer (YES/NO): NO